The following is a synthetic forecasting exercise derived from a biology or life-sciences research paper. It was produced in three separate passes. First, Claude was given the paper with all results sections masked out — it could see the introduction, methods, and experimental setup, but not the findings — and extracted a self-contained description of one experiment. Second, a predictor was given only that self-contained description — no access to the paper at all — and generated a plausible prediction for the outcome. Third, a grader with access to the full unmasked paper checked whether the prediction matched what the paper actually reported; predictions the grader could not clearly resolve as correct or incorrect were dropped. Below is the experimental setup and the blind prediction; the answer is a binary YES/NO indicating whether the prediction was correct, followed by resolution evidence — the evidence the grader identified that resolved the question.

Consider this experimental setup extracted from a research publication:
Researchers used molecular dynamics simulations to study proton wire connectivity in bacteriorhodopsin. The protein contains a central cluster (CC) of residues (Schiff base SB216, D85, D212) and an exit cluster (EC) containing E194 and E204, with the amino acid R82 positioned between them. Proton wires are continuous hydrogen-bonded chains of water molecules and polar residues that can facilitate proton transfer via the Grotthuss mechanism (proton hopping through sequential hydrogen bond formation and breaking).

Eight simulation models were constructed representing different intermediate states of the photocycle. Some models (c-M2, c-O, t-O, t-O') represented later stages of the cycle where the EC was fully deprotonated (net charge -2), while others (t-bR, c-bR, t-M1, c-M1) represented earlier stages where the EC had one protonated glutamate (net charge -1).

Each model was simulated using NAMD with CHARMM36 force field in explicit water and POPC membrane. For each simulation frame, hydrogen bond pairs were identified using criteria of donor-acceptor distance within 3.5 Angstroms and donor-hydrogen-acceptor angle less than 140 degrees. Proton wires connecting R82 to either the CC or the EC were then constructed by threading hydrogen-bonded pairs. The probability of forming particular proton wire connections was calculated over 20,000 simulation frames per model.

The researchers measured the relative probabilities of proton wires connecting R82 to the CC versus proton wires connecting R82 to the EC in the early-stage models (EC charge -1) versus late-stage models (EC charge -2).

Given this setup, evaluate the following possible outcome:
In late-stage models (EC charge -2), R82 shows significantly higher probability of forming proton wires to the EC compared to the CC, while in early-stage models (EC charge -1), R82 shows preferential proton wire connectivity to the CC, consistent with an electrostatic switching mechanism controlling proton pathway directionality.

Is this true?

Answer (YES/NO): NO